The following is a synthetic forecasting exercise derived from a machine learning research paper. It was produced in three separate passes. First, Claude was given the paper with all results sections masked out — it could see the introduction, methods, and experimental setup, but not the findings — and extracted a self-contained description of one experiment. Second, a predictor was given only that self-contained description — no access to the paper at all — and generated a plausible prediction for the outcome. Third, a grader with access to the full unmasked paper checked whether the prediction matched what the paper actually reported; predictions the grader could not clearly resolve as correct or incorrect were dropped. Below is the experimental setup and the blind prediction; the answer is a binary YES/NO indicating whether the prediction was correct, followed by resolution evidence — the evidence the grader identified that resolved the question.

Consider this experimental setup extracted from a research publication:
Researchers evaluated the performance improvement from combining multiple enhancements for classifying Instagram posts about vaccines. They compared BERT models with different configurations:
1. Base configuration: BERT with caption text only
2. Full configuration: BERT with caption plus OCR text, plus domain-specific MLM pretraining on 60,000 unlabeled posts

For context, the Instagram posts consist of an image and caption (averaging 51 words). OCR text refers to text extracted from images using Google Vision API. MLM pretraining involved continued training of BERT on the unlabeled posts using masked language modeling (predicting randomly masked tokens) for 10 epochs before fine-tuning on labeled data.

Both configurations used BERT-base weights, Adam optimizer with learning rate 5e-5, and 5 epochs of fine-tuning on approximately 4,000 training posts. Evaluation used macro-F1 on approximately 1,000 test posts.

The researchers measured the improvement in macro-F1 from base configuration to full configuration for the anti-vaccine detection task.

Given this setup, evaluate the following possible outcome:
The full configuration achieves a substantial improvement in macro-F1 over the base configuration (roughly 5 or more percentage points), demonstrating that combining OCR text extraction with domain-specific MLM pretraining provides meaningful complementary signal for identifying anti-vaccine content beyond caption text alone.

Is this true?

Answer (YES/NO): NO